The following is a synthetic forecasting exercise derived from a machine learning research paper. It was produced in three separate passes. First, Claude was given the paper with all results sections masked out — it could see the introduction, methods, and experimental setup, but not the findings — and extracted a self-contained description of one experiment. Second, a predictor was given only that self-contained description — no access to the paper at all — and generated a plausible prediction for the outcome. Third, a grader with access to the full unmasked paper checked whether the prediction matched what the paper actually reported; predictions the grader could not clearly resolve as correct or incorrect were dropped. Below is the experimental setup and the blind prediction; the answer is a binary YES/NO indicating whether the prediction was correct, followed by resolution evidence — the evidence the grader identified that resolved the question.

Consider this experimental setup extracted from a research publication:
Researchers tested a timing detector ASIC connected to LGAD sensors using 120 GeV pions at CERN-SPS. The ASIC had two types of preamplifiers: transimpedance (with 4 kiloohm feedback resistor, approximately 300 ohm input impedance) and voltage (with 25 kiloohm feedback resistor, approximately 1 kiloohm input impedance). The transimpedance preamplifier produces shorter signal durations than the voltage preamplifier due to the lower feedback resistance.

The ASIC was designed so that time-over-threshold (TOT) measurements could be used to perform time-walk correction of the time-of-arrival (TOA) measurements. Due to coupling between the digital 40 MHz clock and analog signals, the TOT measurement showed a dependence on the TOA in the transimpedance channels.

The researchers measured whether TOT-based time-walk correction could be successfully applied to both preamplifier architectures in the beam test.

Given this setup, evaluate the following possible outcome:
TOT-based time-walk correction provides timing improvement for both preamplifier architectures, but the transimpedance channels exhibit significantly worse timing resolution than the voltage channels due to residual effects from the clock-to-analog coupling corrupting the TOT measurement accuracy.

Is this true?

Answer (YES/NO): NO